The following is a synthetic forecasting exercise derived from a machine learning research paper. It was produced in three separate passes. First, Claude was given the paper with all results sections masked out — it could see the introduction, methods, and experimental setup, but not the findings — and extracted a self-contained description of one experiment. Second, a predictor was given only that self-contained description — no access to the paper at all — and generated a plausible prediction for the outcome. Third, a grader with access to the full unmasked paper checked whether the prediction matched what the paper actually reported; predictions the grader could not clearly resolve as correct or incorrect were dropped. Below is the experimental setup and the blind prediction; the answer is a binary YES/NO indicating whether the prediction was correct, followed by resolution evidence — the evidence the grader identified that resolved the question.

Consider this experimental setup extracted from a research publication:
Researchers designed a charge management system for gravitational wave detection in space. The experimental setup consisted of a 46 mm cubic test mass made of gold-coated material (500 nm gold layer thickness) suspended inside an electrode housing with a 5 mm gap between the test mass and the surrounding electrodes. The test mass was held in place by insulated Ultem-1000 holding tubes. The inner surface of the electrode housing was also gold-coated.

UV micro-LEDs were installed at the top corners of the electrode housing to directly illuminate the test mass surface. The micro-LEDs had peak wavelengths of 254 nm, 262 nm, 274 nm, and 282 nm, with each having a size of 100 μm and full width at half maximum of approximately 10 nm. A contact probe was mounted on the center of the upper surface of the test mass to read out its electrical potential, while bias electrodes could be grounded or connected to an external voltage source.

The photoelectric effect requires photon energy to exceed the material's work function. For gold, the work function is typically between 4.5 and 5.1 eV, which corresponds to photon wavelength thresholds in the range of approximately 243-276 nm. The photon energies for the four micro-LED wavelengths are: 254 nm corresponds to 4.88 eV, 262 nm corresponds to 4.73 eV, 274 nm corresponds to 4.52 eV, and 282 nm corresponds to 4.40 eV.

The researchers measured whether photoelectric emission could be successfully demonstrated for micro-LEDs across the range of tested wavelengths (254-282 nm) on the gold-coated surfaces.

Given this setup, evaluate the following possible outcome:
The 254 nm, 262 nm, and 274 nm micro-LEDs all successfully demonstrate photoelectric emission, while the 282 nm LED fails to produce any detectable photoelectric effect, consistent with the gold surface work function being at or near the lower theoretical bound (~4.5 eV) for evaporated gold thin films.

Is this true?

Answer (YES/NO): NO